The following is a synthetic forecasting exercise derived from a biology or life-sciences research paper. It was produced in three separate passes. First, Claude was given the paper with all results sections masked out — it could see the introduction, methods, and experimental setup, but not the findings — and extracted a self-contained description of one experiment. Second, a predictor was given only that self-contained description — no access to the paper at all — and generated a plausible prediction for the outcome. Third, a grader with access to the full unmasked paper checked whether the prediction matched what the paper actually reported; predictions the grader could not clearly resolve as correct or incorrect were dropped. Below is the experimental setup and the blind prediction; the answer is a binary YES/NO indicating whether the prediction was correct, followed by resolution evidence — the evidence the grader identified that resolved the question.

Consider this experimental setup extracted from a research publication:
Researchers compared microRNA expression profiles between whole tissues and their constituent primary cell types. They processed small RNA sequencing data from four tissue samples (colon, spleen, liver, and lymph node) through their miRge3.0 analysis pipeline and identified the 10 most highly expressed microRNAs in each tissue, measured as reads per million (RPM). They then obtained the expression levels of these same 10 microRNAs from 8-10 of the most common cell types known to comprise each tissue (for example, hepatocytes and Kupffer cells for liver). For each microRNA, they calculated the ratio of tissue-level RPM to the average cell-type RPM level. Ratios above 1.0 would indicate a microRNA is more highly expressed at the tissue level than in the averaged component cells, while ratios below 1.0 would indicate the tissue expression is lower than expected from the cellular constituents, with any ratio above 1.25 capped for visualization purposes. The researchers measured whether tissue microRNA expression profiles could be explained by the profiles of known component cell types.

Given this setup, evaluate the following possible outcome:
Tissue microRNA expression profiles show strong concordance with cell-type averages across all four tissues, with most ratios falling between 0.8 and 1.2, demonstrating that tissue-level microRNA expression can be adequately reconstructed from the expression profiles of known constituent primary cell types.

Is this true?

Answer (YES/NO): NO